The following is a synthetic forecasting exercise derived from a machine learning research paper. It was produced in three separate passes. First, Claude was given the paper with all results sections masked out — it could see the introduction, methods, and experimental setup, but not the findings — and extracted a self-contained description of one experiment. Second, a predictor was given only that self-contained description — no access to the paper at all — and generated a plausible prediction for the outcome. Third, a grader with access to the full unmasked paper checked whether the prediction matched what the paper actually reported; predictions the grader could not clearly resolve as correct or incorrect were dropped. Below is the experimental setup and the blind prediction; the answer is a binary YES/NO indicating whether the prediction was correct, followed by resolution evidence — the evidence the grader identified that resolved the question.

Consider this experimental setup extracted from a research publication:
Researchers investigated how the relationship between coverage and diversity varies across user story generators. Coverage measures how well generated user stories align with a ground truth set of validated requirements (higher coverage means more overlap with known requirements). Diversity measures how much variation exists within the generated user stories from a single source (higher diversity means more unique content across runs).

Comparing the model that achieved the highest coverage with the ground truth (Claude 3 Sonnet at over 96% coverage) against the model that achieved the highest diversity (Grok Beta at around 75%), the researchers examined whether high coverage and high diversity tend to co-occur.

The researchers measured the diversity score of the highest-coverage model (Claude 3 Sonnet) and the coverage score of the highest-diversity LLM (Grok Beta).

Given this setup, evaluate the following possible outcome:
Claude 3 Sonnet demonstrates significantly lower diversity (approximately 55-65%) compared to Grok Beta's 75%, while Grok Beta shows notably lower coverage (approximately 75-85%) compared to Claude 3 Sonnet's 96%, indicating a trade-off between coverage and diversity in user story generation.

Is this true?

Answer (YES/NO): NO